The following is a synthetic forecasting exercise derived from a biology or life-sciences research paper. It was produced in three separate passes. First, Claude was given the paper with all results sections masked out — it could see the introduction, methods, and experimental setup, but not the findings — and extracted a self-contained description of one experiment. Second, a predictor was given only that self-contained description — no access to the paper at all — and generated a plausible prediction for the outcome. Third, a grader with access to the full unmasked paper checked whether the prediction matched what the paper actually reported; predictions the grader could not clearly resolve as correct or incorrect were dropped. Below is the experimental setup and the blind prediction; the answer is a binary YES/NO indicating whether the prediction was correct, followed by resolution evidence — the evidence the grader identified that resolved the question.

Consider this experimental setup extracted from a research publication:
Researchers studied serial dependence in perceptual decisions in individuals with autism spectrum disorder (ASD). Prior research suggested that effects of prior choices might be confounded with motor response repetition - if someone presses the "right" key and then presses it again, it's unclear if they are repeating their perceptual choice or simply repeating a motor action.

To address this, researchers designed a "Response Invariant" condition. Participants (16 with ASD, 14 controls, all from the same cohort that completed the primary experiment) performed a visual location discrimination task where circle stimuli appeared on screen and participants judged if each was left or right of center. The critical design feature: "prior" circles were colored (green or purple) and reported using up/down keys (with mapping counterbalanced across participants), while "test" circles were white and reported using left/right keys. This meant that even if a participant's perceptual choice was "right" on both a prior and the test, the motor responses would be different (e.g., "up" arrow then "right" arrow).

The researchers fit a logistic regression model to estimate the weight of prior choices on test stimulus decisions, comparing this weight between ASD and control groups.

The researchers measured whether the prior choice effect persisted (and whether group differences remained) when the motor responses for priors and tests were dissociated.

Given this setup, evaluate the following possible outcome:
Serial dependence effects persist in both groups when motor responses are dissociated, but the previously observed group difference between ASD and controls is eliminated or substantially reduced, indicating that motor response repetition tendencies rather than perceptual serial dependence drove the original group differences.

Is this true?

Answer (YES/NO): YES